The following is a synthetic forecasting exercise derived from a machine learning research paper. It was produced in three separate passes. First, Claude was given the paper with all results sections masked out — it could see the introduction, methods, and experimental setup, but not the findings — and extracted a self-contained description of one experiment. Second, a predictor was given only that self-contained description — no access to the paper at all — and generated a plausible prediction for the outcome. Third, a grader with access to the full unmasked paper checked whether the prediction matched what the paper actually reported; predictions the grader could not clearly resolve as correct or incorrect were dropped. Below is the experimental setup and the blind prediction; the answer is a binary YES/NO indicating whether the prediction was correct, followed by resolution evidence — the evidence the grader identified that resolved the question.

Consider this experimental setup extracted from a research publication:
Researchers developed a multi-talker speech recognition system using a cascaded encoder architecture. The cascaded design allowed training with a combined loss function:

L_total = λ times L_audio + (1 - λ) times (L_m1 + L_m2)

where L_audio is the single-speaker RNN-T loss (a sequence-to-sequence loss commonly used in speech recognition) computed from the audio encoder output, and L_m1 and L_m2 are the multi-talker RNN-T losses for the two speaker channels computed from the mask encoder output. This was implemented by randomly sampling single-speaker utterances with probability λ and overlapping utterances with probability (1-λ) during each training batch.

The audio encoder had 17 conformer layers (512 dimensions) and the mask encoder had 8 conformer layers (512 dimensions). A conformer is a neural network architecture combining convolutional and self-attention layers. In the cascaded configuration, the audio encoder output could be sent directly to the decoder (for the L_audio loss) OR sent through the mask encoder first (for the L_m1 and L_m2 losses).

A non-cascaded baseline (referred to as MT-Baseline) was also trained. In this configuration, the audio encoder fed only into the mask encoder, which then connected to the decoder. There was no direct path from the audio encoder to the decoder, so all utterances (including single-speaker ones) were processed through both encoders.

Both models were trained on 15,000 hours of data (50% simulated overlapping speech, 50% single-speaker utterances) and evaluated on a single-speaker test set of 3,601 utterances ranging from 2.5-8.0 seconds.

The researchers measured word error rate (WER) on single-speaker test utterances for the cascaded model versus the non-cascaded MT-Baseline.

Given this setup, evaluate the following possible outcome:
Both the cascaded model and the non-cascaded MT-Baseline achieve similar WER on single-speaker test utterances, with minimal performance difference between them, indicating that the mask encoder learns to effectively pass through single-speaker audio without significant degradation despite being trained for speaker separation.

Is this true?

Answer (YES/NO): NO